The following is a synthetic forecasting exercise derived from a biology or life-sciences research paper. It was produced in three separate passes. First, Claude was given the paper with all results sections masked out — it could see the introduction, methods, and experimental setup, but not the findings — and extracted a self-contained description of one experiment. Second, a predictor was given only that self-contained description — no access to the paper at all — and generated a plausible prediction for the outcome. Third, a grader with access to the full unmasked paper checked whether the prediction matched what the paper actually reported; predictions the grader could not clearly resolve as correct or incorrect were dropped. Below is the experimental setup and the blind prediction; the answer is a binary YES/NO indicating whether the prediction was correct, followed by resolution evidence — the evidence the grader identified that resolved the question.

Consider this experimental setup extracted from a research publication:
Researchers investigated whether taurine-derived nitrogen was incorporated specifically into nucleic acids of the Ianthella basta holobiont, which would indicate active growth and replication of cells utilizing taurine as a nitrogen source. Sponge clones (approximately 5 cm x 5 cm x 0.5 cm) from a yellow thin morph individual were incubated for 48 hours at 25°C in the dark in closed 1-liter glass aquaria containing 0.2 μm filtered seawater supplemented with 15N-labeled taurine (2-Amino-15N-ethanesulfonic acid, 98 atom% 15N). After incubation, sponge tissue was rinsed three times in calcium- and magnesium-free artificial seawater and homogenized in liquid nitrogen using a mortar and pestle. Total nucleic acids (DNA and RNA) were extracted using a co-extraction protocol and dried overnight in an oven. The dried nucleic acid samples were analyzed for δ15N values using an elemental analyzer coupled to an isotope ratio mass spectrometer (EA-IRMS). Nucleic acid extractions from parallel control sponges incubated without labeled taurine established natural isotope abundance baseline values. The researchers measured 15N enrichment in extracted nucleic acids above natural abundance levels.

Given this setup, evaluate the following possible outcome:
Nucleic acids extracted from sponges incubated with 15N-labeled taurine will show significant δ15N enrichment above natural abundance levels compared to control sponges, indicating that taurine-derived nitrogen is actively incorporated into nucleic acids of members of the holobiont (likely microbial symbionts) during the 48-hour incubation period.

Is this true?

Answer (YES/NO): YES